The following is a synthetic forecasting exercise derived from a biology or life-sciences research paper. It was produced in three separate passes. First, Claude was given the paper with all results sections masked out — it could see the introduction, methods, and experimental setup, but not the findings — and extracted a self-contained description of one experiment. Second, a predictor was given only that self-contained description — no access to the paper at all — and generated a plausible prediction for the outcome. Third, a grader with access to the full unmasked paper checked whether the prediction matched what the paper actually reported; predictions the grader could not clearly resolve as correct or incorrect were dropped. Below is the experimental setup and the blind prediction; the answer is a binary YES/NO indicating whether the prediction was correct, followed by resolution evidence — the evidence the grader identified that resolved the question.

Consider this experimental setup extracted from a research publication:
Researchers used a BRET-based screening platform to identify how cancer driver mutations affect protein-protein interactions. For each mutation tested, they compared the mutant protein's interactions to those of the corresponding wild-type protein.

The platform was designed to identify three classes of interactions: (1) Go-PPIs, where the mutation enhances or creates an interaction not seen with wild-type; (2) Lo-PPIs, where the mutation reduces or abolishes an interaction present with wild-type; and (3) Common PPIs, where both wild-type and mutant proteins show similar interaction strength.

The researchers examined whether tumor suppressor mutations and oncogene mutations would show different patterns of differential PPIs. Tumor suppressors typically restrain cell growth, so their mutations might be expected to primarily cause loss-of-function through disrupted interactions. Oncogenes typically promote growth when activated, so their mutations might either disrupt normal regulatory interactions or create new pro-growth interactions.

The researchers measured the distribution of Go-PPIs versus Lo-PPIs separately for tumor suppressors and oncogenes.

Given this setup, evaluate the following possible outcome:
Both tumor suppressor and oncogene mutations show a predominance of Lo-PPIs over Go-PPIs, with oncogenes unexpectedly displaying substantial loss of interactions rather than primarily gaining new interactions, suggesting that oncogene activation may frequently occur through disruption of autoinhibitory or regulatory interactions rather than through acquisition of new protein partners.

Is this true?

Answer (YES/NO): NO